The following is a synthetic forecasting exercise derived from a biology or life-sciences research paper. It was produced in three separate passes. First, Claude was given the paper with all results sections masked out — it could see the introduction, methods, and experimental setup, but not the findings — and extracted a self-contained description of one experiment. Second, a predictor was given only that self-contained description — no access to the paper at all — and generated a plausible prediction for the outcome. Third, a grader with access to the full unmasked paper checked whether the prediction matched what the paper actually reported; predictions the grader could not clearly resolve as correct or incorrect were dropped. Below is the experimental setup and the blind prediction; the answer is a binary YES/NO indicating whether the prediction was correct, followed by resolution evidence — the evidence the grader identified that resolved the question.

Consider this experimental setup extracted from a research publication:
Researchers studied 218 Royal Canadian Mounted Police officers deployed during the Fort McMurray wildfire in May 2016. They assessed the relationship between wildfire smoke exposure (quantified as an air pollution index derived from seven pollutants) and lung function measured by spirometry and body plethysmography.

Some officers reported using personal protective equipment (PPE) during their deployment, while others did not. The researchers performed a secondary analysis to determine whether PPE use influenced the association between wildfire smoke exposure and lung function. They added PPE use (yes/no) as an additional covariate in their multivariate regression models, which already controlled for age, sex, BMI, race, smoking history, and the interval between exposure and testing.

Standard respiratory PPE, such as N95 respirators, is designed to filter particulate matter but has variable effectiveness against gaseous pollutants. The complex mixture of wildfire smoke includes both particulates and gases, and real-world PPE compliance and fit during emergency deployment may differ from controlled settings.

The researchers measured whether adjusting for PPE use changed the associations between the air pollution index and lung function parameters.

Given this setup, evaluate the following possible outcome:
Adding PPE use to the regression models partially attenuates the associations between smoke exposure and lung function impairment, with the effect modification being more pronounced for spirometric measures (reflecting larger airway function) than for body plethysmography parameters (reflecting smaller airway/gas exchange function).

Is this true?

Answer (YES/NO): NO